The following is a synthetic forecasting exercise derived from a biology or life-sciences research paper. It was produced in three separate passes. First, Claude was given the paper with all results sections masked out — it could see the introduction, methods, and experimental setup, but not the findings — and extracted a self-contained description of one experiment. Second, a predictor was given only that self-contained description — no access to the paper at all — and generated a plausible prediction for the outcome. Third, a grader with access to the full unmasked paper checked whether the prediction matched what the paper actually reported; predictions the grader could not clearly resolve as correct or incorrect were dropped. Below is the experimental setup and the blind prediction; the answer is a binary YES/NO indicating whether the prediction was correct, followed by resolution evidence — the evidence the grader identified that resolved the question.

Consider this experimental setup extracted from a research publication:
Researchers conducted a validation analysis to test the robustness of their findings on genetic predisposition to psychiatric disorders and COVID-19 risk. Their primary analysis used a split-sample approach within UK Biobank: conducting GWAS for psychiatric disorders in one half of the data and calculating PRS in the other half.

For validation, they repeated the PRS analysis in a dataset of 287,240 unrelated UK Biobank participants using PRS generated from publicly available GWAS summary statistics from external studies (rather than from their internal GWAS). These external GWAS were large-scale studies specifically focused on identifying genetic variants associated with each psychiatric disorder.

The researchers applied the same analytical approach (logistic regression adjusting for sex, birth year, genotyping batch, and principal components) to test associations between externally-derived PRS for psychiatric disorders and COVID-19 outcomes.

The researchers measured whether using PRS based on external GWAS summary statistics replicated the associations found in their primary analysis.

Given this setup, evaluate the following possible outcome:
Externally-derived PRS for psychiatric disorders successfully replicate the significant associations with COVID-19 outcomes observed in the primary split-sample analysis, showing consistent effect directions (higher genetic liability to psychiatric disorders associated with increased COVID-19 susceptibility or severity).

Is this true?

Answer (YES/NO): YES